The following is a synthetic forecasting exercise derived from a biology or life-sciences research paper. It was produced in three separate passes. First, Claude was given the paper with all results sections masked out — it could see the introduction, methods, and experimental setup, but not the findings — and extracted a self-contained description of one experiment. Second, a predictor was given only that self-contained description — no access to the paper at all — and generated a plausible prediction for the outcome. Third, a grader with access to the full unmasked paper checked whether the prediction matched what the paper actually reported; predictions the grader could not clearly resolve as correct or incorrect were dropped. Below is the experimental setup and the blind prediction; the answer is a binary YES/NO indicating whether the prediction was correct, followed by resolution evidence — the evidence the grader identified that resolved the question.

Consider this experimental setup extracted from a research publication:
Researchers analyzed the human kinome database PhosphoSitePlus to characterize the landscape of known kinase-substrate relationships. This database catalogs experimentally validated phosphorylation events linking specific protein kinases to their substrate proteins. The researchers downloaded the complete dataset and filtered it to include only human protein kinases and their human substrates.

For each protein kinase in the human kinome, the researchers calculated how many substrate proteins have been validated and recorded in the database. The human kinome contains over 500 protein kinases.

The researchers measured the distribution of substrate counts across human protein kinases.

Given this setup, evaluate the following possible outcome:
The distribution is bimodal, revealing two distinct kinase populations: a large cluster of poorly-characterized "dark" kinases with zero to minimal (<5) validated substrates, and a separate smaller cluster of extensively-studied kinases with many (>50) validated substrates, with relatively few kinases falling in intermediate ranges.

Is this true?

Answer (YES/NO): NO